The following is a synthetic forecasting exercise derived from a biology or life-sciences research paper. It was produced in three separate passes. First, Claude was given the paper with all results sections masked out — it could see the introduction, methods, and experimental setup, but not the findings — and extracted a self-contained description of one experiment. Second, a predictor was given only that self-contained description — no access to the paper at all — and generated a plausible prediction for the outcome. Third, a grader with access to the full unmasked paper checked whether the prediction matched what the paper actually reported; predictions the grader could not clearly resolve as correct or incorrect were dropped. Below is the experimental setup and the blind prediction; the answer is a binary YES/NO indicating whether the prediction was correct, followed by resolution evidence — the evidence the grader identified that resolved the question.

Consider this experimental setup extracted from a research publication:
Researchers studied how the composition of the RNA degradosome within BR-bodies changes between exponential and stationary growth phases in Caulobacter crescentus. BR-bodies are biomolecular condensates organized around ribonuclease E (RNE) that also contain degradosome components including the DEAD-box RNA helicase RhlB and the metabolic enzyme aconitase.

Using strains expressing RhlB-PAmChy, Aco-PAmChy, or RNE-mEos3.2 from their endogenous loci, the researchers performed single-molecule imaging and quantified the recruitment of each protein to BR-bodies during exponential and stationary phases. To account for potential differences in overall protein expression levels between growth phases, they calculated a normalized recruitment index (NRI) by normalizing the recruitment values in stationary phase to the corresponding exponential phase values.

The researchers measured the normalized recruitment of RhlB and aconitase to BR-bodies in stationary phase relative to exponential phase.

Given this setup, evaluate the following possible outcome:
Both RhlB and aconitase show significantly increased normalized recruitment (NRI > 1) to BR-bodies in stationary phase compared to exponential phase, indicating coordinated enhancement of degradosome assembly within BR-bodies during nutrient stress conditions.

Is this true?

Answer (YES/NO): NO